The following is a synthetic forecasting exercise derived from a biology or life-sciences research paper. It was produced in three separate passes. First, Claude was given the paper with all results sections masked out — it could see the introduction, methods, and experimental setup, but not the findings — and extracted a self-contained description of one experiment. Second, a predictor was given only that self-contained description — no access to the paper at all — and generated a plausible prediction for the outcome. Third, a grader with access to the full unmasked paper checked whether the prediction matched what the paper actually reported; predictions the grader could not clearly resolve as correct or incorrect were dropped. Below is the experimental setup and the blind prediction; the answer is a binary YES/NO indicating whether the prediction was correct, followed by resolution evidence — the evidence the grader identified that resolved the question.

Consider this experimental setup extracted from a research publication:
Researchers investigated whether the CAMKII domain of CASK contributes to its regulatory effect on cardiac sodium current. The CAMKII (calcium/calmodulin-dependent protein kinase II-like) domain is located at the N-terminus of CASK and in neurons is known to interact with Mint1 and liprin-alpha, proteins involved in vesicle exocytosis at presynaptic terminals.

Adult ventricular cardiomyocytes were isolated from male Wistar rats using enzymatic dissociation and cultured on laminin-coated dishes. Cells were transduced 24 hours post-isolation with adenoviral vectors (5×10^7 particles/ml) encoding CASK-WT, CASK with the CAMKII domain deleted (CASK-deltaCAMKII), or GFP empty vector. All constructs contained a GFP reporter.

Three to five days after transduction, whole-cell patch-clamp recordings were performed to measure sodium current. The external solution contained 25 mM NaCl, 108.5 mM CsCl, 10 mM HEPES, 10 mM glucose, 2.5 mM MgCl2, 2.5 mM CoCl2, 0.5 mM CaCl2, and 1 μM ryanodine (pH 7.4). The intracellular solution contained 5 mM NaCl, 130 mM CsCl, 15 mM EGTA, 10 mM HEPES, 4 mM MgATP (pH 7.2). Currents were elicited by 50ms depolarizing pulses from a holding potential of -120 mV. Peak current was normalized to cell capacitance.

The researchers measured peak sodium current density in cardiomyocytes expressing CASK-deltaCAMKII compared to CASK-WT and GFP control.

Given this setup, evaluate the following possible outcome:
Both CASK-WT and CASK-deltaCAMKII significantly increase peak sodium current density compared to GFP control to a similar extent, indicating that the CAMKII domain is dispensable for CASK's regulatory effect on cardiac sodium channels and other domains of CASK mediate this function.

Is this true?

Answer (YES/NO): NO